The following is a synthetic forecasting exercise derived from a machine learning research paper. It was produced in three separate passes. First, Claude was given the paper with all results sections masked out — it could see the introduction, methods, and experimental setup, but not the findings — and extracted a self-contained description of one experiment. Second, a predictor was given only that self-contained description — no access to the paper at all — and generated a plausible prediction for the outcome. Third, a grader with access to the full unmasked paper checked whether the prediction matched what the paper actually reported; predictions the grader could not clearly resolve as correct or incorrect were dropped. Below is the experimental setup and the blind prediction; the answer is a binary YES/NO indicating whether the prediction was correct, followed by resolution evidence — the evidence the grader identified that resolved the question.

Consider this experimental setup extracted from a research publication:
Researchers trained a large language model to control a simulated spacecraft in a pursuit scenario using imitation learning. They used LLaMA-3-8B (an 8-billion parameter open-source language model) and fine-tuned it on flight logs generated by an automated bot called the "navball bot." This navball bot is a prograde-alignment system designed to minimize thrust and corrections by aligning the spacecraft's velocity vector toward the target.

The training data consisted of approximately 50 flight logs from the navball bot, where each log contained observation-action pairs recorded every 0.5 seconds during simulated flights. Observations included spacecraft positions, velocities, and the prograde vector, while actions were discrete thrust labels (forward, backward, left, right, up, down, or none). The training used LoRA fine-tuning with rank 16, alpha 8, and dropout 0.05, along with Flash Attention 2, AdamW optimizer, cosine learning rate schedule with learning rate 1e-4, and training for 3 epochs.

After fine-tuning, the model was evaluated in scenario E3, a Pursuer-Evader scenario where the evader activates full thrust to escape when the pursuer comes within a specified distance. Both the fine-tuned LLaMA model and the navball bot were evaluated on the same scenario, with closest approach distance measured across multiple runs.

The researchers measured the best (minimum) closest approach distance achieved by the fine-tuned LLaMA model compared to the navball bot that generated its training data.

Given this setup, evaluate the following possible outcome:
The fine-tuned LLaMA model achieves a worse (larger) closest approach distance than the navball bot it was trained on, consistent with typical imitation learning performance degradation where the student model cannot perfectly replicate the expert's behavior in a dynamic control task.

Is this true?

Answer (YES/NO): NO